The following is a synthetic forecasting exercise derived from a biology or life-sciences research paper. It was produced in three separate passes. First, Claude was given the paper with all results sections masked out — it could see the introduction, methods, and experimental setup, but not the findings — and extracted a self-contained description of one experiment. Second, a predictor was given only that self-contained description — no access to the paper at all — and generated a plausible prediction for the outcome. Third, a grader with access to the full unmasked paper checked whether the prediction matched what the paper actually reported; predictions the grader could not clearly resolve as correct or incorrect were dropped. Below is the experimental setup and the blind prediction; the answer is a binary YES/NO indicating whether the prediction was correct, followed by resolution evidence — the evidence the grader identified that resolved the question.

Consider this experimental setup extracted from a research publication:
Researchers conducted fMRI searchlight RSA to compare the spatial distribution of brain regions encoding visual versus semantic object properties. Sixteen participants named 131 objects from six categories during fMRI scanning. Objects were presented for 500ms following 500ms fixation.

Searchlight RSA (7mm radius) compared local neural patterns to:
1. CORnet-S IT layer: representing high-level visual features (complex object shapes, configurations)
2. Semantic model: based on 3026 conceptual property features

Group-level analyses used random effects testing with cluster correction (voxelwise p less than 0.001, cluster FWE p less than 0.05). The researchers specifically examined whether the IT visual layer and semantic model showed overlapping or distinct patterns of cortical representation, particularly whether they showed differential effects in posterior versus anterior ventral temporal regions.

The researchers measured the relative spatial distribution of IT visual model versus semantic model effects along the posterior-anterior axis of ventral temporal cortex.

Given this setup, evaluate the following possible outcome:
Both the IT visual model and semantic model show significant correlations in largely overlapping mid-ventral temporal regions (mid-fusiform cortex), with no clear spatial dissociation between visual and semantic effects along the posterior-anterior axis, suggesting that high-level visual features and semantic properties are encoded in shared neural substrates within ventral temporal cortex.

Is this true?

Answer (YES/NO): NO